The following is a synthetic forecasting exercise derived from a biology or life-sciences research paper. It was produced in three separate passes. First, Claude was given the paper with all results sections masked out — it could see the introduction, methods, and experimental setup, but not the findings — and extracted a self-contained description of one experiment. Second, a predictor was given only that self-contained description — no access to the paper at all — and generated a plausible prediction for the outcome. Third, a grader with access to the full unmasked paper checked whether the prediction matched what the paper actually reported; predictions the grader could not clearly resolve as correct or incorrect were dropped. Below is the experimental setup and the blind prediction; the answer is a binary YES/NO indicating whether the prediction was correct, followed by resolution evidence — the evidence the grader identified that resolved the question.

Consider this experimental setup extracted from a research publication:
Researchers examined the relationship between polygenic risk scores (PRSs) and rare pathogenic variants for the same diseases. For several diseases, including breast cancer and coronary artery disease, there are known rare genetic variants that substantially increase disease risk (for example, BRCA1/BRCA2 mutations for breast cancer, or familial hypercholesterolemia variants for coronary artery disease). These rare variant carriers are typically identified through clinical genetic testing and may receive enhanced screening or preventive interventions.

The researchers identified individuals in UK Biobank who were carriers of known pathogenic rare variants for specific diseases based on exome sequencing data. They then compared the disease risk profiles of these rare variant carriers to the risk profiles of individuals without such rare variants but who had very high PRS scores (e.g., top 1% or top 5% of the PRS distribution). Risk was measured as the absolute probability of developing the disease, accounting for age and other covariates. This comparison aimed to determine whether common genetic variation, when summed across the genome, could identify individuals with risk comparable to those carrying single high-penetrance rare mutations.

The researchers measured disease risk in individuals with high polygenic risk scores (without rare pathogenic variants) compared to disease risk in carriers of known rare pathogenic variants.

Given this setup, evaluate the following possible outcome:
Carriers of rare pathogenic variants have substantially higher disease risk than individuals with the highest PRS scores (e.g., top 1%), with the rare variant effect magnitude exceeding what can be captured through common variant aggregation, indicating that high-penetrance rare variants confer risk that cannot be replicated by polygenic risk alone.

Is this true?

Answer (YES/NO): NO